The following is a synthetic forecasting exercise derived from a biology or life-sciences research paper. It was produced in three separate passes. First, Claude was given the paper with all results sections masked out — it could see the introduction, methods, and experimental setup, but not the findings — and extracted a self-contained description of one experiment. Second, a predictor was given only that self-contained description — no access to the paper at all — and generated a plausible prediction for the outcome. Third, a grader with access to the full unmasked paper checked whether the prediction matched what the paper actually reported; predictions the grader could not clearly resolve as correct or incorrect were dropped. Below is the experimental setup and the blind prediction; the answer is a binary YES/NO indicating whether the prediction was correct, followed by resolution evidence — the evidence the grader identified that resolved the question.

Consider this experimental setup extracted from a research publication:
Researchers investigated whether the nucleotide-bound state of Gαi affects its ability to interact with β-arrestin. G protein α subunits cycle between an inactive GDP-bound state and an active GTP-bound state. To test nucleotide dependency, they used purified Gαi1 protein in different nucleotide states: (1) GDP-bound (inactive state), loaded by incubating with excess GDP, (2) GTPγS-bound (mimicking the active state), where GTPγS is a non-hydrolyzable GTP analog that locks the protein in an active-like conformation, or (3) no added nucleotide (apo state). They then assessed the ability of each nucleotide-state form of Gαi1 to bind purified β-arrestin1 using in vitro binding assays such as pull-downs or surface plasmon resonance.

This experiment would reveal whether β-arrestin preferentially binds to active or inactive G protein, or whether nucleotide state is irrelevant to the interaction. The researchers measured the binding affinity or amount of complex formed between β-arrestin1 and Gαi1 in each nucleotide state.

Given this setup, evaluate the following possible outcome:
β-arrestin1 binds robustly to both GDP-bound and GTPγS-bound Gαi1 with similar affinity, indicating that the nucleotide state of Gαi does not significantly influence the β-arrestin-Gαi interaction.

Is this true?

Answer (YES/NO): YES